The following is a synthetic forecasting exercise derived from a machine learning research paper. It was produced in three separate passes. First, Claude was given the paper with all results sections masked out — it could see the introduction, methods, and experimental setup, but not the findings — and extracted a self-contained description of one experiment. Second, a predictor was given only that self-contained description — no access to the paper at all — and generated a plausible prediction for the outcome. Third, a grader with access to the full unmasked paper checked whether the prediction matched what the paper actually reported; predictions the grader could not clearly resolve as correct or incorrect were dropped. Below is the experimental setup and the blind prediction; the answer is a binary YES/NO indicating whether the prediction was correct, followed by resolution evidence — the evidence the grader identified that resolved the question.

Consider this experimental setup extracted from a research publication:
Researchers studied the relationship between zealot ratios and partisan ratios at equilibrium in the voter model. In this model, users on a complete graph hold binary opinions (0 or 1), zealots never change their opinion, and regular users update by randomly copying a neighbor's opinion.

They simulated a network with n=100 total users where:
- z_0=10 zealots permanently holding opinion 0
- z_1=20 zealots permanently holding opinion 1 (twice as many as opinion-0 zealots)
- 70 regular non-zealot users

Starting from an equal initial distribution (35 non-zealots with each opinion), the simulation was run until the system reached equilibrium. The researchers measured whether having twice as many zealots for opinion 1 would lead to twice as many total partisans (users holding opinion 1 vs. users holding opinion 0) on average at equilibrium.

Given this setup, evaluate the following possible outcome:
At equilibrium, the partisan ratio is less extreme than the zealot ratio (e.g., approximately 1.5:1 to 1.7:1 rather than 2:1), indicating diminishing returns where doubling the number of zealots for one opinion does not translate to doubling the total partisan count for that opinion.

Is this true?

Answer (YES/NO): NO